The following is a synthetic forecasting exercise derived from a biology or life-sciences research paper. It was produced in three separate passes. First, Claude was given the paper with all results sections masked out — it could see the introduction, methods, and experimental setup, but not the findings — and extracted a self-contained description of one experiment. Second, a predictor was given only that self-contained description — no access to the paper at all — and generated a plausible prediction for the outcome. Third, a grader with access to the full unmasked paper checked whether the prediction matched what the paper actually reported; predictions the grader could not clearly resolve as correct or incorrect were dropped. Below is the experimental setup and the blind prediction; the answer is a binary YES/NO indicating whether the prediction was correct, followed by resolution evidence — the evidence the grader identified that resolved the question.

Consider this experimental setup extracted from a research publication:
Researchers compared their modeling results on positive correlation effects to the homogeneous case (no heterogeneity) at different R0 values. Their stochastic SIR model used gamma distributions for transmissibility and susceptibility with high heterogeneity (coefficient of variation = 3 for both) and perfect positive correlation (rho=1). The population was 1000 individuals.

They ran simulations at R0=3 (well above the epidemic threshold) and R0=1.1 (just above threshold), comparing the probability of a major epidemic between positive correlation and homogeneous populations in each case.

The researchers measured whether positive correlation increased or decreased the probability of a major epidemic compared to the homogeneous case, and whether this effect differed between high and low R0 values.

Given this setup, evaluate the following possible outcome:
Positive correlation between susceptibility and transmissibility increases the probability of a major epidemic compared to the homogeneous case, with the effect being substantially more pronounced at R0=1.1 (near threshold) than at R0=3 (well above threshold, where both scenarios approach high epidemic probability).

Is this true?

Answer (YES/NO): NO